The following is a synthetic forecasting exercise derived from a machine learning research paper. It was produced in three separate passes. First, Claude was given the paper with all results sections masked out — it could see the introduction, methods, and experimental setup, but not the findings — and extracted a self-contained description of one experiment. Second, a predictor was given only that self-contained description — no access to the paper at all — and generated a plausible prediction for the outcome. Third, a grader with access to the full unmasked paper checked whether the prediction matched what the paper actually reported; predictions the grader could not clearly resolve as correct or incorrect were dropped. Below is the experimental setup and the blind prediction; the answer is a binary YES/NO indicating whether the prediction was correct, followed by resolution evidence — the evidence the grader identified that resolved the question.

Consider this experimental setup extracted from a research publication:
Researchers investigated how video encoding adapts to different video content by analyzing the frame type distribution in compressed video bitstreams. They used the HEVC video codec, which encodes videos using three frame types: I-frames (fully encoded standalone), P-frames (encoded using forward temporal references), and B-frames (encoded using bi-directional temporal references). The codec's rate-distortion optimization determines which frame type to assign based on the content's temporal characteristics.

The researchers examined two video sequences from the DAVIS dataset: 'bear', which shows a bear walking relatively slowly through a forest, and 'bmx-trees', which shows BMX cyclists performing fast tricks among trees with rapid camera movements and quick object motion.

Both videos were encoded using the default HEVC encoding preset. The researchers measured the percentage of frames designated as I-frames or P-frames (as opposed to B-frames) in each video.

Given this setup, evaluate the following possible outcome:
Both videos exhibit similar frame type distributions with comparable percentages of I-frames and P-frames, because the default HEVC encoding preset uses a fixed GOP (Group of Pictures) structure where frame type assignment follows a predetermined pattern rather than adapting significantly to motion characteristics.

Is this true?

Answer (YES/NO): NO